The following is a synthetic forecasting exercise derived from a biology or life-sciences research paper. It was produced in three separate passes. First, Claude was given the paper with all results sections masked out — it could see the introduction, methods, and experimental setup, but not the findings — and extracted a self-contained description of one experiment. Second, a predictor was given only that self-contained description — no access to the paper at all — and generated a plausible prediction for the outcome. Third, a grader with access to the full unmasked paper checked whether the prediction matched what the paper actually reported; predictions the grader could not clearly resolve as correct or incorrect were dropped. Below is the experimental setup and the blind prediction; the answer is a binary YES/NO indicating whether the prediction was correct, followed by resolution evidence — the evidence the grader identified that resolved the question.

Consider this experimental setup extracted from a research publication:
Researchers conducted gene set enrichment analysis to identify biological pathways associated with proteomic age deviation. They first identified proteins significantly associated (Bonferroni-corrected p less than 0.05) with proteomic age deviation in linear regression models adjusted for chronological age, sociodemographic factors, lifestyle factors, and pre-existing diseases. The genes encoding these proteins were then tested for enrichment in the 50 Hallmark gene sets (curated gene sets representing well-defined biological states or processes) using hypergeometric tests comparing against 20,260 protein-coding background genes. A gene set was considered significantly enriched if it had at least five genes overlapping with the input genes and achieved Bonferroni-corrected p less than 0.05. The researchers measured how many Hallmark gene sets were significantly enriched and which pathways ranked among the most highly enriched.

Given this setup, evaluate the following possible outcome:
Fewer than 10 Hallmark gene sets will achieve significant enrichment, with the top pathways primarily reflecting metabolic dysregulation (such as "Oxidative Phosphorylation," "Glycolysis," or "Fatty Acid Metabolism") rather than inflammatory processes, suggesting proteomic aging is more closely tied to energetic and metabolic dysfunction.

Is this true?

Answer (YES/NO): NO